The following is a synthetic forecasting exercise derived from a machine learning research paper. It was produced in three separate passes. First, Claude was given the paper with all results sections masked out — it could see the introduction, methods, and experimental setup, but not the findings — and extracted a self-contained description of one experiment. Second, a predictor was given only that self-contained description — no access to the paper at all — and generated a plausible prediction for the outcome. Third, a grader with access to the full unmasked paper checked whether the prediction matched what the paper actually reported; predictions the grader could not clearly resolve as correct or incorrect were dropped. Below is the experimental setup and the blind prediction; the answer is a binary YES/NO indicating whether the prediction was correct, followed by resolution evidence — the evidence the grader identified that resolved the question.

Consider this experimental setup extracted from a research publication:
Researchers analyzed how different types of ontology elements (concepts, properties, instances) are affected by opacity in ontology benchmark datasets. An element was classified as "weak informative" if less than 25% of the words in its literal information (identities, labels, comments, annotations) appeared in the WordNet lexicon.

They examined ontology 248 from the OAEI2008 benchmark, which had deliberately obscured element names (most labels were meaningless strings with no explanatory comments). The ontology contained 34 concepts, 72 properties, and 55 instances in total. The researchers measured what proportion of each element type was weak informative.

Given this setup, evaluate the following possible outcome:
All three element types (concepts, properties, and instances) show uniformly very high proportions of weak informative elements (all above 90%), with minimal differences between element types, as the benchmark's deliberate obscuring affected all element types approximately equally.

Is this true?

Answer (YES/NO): NO